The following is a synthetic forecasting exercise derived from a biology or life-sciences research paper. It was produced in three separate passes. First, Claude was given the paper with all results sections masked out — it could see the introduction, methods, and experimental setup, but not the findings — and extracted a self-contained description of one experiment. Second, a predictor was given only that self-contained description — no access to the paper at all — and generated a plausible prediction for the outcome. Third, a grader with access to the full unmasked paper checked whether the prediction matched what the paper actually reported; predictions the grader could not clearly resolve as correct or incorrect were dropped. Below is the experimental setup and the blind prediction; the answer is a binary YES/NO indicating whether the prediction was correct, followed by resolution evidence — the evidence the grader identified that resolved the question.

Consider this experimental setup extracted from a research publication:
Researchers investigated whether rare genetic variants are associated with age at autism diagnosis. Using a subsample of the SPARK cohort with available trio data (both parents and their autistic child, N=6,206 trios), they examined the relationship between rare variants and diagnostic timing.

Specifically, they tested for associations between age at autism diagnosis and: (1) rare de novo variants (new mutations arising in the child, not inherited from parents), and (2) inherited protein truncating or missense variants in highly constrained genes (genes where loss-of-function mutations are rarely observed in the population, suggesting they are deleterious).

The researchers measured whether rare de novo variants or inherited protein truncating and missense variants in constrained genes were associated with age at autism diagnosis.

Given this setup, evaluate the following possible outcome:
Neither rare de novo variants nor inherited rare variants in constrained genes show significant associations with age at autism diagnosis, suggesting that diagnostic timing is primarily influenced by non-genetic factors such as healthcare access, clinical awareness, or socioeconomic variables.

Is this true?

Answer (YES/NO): NO